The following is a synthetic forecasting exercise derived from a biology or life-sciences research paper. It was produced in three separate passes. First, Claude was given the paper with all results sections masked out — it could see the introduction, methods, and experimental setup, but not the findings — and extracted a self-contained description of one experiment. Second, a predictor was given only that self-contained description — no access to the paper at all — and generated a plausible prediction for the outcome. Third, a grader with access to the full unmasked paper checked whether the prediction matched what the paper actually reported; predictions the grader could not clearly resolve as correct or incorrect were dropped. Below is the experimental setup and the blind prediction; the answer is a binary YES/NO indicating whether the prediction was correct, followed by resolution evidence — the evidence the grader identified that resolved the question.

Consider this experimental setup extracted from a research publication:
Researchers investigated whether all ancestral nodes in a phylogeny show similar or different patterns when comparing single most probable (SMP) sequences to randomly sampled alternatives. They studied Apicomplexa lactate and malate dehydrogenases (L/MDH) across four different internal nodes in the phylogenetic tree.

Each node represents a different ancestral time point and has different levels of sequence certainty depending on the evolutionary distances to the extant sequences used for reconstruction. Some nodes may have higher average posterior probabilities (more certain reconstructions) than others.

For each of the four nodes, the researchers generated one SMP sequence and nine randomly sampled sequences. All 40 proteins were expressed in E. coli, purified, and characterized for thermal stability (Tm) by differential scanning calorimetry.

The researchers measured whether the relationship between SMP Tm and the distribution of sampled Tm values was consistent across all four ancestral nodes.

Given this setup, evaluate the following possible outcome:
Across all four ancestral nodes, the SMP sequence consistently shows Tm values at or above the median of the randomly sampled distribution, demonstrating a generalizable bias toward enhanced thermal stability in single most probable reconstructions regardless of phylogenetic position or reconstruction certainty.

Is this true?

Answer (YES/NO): NO